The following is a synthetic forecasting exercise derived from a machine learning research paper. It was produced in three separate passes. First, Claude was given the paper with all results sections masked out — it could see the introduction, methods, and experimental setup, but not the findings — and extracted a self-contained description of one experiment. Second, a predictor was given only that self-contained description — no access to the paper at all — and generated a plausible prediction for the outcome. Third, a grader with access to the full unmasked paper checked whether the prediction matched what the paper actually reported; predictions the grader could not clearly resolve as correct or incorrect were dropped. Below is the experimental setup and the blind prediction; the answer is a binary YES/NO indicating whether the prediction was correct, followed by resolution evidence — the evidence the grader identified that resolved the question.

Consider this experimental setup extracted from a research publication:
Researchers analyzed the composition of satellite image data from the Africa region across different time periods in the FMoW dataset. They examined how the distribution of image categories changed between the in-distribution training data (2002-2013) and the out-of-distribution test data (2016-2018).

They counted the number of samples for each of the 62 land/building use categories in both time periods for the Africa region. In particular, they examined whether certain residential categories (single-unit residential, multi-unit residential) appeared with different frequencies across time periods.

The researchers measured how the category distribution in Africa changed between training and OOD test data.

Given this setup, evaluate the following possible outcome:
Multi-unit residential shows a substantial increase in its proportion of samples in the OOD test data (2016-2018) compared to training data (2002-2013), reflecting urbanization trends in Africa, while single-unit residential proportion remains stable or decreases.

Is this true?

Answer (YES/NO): NO